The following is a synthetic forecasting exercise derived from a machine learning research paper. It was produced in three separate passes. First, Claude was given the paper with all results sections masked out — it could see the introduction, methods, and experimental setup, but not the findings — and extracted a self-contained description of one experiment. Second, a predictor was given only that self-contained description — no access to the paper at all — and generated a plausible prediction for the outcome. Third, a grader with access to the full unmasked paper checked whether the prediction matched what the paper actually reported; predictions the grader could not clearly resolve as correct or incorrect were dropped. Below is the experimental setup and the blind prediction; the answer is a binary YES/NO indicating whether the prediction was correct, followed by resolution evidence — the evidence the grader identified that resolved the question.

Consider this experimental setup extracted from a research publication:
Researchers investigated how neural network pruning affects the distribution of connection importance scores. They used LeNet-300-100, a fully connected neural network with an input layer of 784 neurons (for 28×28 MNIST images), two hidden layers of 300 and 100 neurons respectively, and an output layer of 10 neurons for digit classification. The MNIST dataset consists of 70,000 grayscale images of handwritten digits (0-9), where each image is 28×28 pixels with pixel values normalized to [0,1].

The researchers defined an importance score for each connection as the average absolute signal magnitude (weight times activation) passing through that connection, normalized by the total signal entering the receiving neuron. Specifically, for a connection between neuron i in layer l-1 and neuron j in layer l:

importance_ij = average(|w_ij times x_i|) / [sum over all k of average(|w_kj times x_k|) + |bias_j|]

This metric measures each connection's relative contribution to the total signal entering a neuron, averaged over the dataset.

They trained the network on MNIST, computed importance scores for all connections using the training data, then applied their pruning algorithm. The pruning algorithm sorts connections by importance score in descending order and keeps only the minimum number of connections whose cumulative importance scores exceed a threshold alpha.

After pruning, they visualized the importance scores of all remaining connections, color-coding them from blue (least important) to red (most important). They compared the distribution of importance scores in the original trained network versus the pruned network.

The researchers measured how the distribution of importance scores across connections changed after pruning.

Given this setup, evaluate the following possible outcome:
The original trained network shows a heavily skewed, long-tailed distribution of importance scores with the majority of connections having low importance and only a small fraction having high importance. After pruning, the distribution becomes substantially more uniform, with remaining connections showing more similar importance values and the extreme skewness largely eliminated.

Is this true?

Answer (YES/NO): YES